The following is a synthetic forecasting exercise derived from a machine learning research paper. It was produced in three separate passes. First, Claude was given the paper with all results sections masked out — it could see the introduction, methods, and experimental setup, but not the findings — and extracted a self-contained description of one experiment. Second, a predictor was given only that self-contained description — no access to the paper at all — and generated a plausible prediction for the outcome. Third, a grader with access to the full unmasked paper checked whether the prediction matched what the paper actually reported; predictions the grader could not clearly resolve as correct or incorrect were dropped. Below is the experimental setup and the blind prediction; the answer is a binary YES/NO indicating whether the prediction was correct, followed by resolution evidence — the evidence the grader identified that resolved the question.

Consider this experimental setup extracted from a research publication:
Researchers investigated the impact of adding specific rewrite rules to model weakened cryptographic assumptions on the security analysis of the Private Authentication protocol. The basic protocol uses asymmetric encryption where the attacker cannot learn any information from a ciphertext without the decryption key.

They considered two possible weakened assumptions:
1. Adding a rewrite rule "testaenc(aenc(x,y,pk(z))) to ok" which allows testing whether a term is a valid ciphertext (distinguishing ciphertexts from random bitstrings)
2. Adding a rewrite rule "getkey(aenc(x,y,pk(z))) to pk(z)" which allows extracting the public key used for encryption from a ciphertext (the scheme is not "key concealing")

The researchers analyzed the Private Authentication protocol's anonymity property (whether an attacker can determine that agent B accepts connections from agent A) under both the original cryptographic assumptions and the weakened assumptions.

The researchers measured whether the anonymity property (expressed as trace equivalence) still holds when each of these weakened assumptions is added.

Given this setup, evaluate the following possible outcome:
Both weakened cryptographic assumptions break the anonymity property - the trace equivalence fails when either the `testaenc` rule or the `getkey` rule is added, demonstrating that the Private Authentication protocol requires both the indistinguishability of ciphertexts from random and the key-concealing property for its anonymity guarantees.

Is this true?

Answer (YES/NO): NO